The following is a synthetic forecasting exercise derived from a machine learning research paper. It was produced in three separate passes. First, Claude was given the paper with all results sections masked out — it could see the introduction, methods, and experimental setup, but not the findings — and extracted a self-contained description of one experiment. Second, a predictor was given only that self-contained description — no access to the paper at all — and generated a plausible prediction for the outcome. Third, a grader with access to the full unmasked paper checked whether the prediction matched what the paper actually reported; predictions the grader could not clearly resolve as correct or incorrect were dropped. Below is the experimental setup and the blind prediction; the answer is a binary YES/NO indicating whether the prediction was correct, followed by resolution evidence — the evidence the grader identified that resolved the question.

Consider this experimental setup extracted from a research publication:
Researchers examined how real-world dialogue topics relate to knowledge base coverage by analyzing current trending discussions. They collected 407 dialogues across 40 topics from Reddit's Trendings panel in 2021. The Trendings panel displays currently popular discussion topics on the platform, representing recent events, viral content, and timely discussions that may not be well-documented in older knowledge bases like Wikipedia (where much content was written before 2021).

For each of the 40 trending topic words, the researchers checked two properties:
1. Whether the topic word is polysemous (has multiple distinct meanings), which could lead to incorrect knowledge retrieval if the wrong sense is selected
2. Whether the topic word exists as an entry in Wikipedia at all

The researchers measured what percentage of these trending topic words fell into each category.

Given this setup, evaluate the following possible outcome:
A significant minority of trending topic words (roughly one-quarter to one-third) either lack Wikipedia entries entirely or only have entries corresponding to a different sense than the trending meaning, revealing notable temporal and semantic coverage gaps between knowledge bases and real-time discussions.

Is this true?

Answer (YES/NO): NO